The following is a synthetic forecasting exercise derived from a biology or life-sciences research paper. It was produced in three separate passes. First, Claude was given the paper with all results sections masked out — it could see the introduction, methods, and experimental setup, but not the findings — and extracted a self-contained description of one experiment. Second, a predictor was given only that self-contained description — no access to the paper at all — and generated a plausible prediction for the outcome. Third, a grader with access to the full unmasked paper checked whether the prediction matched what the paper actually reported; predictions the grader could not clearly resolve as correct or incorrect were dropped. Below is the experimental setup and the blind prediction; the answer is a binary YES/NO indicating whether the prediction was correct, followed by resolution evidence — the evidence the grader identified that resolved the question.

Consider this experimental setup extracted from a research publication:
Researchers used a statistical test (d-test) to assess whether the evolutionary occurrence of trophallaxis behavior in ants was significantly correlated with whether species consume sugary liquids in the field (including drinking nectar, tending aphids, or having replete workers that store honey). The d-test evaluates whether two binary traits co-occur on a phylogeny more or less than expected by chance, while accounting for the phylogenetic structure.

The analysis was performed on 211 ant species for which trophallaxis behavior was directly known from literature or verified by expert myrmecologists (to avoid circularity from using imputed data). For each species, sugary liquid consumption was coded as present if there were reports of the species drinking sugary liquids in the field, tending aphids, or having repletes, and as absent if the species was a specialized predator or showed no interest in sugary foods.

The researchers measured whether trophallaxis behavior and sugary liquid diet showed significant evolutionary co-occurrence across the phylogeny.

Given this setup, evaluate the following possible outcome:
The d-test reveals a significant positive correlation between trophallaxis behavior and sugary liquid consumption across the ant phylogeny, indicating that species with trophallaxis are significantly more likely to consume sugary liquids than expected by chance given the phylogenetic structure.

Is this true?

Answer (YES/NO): YES